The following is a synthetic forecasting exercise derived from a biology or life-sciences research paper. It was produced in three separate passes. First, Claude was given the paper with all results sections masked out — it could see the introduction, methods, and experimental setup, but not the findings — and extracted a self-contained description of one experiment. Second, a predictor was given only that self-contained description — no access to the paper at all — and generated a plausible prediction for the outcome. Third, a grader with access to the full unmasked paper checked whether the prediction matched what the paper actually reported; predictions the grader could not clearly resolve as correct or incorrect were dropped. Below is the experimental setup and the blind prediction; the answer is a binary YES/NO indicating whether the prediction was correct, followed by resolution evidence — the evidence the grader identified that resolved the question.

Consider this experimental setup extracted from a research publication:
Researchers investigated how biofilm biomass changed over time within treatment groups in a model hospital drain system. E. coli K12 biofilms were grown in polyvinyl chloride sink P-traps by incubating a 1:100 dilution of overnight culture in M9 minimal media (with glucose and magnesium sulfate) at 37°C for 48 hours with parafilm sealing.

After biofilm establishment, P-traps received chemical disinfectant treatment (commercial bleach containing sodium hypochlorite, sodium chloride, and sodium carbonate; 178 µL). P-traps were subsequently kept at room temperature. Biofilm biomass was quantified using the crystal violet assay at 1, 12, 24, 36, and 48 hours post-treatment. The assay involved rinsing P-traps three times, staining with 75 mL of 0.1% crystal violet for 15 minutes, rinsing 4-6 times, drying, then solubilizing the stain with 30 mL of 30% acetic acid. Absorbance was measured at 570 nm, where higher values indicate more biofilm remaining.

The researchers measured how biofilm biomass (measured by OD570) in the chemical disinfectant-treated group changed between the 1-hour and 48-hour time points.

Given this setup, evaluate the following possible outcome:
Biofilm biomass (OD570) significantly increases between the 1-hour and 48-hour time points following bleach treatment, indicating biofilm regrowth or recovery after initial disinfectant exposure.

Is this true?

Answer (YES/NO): NO